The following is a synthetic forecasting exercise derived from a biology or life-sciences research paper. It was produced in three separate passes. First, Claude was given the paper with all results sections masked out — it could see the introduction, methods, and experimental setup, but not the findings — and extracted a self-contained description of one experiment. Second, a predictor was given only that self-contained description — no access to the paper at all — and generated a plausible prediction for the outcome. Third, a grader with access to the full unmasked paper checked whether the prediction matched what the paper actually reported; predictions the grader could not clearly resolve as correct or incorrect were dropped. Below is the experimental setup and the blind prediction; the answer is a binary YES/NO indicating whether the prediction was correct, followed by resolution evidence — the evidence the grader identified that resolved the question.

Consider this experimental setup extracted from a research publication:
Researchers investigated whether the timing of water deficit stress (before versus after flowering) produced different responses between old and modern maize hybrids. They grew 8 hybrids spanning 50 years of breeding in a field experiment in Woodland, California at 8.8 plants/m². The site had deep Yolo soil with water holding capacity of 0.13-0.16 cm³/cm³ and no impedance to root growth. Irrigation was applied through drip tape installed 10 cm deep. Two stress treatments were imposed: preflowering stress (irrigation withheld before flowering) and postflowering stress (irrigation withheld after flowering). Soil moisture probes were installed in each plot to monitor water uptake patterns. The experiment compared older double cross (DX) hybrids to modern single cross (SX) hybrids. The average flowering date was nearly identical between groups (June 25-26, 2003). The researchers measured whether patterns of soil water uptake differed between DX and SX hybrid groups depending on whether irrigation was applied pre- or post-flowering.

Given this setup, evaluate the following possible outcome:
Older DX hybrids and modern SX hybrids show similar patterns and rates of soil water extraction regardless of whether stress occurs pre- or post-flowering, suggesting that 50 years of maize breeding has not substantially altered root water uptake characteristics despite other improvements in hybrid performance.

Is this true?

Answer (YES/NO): YES